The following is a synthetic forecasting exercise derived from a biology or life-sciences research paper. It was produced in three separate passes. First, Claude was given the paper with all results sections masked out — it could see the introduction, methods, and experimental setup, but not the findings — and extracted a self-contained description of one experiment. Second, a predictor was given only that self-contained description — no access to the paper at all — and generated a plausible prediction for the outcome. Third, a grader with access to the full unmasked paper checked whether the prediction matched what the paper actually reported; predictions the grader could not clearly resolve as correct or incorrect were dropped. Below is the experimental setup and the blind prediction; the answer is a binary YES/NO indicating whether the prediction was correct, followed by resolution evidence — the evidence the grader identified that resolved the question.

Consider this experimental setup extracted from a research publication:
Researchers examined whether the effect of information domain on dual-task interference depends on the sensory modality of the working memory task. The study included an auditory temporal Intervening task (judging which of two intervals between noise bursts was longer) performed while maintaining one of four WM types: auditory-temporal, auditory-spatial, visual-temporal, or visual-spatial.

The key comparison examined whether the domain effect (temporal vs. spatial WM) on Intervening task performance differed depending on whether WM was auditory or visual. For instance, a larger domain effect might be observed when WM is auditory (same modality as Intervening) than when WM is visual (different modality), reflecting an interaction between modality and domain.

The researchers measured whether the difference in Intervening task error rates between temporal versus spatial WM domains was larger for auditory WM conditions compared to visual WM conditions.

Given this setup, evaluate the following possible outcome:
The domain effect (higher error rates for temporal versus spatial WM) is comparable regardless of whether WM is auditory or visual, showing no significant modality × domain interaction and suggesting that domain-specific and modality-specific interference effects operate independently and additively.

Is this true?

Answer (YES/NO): NO